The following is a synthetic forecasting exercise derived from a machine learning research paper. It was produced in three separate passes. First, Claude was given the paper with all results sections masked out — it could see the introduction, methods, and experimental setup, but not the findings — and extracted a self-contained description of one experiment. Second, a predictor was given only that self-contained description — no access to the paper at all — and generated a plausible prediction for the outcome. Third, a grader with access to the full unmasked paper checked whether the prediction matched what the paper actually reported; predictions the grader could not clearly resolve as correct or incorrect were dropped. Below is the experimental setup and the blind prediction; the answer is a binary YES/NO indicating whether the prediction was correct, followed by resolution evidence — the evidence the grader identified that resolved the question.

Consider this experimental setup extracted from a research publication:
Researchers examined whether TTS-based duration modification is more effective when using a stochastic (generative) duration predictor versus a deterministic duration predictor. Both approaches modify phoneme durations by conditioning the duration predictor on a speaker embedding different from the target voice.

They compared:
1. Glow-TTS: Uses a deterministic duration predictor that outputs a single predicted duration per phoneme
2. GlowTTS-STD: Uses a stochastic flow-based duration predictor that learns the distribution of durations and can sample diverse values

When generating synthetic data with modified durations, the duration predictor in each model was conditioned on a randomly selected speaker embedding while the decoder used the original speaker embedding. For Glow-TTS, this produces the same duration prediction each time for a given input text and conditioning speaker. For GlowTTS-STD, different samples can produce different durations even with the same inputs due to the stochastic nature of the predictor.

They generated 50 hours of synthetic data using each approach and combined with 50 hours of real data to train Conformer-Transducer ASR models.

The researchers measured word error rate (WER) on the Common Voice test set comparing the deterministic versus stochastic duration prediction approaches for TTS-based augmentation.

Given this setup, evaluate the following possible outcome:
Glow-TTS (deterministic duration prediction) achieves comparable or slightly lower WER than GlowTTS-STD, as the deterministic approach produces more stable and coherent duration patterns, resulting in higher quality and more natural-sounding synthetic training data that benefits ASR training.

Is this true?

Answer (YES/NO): YES